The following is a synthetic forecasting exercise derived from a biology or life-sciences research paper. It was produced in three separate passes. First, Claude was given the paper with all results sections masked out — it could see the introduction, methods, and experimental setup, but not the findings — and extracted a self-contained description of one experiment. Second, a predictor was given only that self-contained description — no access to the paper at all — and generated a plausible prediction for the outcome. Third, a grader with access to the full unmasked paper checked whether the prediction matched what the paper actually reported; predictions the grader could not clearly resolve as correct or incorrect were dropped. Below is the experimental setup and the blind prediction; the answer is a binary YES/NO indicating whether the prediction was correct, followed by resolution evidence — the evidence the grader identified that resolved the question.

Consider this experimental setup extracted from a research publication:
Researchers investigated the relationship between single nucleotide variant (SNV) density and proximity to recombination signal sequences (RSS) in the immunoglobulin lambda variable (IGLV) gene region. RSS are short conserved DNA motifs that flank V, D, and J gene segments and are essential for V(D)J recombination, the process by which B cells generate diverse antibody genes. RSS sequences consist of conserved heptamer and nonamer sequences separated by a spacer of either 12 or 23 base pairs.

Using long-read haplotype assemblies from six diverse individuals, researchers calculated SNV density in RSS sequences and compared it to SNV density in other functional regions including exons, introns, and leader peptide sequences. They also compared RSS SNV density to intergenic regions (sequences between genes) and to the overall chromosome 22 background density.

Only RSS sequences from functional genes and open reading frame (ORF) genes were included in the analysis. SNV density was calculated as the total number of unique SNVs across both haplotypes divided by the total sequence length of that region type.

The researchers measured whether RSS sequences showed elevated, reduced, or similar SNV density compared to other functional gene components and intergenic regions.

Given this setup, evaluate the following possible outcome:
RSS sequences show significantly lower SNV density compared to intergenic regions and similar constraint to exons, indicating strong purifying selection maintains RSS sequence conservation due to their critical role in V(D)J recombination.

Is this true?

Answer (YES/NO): NO